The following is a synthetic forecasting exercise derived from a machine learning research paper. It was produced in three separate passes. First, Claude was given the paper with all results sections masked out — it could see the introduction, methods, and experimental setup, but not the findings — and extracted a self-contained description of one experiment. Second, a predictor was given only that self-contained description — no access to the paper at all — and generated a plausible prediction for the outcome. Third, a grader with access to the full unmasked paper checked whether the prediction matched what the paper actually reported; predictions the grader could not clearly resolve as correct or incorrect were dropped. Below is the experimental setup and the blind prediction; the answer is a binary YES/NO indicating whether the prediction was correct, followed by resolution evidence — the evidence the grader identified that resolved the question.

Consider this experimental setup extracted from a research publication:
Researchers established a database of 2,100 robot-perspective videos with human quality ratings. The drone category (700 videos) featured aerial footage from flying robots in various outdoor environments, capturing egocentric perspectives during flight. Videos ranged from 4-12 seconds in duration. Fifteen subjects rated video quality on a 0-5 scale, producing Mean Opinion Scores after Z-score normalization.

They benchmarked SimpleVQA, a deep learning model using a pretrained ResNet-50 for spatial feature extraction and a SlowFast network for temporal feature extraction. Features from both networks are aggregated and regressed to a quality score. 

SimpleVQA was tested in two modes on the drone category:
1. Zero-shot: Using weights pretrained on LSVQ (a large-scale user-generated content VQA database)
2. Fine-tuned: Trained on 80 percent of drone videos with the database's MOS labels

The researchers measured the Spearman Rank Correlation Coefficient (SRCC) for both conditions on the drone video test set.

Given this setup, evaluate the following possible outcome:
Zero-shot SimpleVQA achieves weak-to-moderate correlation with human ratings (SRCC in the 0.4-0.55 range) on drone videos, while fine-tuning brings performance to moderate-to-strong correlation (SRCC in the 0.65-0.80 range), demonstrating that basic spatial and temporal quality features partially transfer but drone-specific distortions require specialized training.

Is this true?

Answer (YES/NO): NO